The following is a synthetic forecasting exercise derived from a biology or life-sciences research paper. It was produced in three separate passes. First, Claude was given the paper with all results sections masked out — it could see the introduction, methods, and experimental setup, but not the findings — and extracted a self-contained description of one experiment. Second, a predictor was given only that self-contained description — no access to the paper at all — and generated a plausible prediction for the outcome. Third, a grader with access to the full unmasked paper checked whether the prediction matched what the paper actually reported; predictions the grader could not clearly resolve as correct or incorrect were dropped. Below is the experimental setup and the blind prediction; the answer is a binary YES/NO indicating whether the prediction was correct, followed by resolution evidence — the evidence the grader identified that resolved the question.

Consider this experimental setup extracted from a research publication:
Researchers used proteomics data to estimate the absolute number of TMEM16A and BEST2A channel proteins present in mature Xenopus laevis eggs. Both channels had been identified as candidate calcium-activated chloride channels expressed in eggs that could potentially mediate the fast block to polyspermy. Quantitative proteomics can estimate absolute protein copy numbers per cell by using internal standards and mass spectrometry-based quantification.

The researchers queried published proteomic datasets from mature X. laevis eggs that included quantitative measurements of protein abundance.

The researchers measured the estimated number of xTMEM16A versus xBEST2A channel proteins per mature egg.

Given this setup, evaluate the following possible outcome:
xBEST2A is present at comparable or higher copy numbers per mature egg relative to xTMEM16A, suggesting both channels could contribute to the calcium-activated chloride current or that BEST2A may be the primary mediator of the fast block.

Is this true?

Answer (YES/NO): NO